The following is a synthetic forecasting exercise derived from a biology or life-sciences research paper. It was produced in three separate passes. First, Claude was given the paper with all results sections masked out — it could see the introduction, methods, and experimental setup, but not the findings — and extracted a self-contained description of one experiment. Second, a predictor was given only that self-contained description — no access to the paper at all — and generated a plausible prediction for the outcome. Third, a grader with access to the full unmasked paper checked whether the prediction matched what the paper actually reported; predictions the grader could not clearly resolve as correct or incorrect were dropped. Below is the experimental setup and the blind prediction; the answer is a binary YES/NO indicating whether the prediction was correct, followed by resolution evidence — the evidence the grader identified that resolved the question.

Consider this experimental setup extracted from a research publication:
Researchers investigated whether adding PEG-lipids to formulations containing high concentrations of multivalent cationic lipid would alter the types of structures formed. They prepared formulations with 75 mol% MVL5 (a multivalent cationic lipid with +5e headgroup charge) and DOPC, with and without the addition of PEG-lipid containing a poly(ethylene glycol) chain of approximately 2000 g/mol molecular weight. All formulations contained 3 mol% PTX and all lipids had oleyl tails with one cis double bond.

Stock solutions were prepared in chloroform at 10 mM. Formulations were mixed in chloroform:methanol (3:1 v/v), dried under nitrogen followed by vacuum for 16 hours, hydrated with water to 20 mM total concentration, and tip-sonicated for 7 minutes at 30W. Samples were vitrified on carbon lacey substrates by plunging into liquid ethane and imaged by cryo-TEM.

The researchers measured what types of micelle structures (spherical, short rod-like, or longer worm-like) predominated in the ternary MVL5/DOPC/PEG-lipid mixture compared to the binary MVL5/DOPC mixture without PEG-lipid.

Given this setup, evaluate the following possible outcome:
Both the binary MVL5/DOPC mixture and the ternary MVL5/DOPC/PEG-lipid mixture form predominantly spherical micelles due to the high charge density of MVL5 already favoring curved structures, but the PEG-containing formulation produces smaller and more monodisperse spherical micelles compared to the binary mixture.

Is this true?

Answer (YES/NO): NO